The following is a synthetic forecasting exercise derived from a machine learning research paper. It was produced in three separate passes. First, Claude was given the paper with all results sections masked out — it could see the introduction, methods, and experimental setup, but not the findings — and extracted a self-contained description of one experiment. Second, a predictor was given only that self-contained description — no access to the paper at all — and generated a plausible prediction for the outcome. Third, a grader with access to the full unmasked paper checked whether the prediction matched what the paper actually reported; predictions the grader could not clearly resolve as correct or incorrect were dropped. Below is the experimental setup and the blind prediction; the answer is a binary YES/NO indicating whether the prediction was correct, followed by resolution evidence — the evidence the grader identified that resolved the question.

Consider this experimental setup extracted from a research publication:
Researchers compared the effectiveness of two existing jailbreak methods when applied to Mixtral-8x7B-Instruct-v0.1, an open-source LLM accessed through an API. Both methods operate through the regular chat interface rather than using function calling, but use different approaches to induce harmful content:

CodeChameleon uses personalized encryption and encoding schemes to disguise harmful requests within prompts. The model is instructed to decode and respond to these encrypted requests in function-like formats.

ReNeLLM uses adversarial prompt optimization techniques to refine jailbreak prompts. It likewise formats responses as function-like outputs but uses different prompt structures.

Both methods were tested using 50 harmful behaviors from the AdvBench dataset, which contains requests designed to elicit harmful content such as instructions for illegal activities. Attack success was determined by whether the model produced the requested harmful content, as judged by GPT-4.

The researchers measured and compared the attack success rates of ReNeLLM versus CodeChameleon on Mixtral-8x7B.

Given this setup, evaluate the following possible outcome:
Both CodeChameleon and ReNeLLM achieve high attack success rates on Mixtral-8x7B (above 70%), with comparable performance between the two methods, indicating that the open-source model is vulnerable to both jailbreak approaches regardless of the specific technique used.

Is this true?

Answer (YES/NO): NO